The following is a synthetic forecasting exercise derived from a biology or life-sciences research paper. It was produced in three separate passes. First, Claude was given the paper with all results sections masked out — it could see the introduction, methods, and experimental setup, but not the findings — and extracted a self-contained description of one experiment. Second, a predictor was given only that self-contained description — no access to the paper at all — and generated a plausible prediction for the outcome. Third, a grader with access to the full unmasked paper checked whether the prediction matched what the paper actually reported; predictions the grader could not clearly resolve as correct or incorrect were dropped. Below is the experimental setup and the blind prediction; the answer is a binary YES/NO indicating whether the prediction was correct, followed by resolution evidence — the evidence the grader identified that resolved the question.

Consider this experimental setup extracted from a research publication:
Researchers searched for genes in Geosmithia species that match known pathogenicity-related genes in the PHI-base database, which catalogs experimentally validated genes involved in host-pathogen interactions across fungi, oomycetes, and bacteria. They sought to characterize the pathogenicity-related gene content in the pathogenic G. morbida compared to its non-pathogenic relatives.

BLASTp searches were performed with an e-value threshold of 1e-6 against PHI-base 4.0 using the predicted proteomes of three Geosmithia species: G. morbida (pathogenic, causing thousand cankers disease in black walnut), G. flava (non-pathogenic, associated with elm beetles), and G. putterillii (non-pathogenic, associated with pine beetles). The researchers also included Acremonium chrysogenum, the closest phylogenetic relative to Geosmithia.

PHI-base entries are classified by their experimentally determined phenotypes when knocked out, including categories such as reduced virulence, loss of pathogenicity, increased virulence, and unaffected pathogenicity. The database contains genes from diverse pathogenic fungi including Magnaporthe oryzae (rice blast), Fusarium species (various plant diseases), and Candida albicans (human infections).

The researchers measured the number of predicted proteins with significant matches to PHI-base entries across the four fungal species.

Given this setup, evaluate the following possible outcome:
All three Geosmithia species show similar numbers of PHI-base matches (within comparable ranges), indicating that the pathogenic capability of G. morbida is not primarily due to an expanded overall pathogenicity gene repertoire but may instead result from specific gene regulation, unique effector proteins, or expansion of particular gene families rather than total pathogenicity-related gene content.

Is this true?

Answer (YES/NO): YES